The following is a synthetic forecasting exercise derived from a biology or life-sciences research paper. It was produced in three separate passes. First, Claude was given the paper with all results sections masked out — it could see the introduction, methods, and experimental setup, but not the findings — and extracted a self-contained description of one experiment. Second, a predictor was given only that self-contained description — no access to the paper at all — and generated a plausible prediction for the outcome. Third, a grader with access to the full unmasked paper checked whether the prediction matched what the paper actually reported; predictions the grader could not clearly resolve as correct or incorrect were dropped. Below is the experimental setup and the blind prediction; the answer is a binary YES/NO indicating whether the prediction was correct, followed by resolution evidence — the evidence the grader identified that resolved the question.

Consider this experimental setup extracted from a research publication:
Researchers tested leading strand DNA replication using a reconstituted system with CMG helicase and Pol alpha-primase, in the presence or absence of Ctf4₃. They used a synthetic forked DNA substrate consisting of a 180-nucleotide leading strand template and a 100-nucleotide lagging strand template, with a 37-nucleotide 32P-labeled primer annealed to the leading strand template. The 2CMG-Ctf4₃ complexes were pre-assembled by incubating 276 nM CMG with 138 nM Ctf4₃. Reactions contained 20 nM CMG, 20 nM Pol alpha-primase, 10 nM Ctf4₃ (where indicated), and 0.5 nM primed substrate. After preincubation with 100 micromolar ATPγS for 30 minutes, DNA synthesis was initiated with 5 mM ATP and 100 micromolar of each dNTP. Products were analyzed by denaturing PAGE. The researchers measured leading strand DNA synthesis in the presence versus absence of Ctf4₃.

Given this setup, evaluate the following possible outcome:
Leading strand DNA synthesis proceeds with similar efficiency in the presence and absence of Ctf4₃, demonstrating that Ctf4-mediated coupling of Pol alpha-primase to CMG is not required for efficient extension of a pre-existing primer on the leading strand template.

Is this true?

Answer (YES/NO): YES